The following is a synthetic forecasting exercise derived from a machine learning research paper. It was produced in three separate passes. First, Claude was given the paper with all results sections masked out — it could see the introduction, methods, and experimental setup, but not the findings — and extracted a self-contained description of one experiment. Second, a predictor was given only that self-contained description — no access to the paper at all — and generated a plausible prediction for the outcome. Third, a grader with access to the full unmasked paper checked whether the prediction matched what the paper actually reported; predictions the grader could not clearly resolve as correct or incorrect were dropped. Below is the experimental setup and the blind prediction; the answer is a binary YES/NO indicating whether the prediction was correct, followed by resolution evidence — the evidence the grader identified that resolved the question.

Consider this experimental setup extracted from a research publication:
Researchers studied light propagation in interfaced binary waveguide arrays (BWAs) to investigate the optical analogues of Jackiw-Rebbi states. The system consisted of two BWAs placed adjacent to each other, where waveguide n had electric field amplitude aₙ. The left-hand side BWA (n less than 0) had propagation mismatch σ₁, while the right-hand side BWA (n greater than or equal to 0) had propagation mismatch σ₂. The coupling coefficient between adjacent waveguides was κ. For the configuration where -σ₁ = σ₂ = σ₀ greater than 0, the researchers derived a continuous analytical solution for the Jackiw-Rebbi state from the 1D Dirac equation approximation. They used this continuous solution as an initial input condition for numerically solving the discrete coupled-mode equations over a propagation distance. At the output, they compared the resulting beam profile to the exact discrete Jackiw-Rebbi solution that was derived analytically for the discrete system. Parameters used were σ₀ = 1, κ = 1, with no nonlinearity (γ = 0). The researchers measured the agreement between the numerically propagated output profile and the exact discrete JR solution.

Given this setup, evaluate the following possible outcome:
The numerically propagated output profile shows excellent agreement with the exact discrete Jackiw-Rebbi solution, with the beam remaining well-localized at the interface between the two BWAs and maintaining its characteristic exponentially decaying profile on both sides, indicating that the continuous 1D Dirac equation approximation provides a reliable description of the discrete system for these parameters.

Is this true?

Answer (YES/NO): YES